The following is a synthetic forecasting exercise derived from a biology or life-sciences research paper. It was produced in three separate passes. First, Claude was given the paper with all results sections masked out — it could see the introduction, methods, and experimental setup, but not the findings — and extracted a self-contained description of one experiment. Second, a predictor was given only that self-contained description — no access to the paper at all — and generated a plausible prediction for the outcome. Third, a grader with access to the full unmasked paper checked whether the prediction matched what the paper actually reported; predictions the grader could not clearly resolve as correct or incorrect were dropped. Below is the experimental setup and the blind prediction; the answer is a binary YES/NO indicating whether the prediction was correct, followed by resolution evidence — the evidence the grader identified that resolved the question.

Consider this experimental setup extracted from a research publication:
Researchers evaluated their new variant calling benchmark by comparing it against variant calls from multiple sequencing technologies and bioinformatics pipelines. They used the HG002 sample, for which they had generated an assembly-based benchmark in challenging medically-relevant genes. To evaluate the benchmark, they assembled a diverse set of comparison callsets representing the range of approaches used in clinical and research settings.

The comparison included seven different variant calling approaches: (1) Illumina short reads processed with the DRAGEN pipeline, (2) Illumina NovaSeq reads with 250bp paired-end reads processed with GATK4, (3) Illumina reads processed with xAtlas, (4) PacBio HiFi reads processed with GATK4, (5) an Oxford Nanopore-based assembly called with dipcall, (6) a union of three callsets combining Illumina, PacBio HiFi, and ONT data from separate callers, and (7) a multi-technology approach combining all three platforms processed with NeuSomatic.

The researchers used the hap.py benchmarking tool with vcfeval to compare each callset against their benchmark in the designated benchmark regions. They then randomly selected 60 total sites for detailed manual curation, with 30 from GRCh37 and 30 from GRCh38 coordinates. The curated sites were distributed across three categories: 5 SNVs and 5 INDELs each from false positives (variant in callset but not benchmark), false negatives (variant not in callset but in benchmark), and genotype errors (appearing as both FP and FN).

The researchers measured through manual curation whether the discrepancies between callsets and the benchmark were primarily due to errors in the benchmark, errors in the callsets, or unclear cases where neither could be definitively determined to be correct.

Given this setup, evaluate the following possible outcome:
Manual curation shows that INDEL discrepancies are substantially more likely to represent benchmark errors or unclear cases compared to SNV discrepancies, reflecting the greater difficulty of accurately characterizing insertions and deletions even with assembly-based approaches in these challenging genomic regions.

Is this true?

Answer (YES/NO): YES